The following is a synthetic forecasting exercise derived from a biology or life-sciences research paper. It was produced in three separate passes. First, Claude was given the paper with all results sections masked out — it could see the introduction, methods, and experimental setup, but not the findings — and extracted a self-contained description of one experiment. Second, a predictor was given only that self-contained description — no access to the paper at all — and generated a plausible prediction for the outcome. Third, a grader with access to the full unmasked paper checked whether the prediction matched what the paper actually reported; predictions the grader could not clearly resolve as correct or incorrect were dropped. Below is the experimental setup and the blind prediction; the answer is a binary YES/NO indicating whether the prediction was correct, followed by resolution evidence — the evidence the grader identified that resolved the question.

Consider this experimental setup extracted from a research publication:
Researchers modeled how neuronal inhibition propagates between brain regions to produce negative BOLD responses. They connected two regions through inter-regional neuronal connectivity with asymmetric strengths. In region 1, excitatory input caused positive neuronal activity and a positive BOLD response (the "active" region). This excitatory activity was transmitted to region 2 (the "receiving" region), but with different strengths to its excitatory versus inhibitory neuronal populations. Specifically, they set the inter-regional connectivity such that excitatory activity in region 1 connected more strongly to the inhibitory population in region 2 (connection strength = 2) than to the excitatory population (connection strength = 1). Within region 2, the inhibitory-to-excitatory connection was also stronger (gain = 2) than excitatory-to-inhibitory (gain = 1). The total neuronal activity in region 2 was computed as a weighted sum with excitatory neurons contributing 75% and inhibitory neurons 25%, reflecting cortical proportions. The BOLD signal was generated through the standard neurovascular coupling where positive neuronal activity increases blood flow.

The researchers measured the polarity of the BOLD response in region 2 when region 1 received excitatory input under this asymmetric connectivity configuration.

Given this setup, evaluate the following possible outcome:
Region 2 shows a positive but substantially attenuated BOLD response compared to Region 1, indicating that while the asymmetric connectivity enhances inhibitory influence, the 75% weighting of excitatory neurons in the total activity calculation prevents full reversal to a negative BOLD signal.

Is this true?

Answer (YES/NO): NO